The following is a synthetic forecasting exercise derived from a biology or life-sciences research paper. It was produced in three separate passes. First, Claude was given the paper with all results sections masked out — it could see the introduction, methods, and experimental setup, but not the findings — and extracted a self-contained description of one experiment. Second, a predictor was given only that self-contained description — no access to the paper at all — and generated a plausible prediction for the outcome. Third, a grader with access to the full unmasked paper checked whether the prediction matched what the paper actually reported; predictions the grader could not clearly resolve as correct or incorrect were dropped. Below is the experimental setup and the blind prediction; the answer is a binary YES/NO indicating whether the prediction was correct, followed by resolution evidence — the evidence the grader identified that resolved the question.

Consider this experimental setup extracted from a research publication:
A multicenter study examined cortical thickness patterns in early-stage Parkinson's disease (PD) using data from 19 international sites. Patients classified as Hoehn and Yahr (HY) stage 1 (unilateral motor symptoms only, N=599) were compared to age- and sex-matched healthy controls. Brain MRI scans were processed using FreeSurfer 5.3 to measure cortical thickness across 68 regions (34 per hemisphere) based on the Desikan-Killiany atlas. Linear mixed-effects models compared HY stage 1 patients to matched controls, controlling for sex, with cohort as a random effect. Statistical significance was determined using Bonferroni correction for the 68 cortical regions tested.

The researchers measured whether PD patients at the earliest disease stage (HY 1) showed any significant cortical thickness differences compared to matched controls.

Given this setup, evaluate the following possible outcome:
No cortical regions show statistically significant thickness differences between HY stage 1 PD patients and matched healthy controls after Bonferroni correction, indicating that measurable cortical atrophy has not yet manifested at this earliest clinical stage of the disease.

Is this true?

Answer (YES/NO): NO